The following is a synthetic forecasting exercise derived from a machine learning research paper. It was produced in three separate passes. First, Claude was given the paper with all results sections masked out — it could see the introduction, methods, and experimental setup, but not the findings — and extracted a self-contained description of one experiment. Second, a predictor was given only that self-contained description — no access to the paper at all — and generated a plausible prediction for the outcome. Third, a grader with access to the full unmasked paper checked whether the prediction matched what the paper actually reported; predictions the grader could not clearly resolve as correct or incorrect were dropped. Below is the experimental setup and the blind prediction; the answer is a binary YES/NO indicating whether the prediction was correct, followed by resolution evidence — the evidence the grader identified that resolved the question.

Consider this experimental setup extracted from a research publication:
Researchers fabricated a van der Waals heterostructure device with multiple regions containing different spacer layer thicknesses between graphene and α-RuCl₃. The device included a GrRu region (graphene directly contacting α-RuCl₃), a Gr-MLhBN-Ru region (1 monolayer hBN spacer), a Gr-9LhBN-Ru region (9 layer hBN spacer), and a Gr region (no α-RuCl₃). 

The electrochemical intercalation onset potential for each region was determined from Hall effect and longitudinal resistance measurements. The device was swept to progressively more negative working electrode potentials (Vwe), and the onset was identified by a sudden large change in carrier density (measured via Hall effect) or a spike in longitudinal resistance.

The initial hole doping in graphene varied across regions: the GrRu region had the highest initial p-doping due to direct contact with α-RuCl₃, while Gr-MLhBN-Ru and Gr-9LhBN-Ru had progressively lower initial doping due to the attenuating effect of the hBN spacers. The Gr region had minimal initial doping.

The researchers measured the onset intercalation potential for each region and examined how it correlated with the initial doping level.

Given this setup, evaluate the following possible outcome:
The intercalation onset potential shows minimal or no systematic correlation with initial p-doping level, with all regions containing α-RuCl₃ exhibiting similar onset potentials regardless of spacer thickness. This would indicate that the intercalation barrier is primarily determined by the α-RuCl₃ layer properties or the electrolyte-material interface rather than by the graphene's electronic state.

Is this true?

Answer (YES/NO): NO